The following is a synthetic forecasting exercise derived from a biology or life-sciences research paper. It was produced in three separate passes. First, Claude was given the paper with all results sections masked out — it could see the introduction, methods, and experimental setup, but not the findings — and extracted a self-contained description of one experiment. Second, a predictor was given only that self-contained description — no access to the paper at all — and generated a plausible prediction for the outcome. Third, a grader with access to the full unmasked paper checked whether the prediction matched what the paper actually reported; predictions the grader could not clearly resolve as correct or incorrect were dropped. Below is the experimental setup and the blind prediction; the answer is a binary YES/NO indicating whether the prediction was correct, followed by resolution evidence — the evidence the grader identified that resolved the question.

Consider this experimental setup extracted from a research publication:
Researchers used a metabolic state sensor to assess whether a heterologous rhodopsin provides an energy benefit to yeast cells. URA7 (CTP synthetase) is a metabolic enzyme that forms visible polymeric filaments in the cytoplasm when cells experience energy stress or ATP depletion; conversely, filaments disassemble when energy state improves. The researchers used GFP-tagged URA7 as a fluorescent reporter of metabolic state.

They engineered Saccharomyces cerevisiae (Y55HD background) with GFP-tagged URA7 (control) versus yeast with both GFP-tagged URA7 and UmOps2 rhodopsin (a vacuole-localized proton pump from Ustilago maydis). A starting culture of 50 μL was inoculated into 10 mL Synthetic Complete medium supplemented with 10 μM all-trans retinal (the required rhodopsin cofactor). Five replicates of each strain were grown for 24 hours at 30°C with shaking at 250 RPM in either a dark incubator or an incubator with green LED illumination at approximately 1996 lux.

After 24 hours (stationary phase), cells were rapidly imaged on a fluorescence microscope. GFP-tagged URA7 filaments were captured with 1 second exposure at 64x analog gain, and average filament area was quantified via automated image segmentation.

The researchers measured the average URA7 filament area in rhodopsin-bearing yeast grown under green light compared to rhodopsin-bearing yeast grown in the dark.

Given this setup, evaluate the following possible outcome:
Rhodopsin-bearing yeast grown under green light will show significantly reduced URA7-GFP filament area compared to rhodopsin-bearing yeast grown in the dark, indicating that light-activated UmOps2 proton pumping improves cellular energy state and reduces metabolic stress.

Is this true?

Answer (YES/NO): YES